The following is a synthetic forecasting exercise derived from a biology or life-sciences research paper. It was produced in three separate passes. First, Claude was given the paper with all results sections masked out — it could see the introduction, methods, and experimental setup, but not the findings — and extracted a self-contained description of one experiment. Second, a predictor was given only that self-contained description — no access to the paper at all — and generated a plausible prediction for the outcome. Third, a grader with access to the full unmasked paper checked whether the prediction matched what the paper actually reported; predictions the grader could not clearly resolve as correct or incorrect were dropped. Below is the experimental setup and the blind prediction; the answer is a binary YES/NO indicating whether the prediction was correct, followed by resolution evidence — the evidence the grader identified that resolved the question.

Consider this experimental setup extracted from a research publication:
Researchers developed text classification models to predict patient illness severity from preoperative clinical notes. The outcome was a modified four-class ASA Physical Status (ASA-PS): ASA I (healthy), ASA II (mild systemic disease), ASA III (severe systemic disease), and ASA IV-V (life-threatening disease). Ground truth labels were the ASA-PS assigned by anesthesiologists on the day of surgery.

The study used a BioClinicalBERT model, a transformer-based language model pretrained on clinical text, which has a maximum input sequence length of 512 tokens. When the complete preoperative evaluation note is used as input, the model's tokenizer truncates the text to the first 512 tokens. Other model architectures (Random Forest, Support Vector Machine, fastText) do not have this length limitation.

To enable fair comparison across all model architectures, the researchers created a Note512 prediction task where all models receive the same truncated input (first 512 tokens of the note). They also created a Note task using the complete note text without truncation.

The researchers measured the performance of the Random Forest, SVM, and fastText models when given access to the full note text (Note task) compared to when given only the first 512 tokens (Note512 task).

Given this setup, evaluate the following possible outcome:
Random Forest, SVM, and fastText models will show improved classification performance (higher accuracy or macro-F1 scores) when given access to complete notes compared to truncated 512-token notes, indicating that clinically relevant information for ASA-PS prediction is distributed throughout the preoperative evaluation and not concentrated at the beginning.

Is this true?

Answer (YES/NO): YES